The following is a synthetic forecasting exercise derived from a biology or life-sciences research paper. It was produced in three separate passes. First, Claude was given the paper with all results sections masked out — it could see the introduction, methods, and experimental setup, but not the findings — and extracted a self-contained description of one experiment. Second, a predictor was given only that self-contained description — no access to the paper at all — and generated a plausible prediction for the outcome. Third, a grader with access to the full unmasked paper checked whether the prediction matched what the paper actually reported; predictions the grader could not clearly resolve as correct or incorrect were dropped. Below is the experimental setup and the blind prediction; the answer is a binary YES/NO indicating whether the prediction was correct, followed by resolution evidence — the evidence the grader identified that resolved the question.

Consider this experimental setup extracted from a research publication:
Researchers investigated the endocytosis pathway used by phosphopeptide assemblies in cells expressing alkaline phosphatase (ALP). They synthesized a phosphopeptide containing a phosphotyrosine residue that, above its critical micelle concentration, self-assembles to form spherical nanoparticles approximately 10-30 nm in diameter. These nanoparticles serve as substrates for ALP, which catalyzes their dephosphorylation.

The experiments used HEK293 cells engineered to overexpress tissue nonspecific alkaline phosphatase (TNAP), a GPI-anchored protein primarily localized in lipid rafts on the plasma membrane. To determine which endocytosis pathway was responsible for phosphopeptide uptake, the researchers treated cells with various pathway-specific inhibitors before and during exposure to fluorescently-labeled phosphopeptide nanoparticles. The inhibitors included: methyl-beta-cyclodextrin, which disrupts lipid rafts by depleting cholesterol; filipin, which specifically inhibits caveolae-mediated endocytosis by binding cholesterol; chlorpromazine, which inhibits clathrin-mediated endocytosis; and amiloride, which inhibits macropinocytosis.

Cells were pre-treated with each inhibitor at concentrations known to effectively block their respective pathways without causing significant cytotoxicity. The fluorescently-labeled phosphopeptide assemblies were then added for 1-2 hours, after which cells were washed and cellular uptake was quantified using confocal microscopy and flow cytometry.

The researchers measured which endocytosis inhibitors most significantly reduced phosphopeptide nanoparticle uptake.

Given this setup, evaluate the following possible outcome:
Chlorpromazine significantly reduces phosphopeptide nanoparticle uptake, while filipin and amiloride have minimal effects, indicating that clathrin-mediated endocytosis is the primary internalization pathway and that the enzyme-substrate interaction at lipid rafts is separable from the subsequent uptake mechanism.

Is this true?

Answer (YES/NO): NO